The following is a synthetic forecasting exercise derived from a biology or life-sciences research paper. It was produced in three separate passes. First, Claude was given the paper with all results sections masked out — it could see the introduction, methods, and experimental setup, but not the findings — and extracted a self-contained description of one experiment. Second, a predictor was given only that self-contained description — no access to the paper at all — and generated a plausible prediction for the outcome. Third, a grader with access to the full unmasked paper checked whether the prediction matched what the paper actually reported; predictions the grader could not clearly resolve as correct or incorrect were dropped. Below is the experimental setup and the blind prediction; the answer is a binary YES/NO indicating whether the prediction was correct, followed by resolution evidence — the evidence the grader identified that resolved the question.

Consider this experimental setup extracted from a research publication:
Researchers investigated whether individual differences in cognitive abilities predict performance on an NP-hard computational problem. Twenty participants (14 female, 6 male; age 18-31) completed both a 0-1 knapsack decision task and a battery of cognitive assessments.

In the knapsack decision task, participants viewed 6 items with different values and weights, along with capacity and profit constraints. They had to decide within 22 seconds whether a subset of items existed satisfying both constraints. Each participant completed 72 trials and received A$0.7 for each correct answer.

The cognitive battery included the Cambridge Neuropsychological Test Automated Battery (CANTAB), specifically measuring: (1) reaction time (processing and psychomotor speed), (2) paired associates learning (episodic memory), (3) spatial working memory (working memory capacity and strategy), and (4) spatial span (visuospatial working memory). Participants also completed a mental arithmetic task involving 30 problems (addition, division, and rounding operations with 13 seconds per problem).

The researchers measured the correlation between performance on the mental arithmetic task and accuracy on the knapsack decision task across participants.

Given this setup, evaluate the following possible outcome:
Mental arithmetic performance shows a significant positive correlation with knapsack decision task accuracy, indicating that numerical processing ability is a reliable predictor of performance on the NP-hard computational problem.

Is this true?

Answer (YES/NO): NO